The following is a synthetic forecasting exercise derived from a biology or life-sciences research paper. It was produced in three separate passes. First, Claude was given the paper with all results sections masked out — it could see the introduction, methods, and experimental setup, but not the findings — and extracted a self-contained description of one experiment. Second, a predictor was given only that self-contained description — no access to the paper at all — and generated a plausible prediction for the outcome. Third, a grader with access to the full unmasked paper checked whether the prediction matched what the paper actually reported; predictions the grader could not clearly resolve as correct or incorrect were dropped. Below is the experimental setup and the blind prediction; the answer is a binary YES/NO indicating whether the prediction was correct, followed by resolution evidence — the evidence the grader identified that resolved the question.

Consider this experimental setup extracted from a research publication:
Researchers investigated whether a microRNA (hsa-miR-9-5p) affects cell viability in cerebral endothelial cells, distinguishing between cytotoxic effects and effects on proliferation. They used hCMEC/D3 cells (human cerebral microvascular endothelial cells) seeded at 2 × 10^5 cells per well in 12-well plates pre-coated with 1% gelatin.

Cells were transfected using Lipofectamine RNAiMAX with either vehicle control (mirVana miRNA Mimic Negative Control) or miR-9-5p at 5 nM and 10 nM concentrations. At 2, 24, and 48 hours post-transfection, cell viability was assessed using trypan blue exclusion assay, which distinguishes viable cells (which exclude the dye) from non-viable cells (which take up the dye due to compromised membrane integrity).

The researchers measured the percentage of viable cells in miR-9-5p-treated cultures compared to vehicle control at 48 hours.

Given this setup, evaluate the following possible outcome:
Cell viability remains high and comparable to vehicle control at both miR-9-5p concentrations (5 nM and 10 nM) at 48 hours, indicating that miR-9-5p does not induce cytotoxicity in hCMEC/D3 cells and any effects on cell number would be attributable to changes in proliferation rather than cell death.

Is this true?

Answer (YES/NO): YES